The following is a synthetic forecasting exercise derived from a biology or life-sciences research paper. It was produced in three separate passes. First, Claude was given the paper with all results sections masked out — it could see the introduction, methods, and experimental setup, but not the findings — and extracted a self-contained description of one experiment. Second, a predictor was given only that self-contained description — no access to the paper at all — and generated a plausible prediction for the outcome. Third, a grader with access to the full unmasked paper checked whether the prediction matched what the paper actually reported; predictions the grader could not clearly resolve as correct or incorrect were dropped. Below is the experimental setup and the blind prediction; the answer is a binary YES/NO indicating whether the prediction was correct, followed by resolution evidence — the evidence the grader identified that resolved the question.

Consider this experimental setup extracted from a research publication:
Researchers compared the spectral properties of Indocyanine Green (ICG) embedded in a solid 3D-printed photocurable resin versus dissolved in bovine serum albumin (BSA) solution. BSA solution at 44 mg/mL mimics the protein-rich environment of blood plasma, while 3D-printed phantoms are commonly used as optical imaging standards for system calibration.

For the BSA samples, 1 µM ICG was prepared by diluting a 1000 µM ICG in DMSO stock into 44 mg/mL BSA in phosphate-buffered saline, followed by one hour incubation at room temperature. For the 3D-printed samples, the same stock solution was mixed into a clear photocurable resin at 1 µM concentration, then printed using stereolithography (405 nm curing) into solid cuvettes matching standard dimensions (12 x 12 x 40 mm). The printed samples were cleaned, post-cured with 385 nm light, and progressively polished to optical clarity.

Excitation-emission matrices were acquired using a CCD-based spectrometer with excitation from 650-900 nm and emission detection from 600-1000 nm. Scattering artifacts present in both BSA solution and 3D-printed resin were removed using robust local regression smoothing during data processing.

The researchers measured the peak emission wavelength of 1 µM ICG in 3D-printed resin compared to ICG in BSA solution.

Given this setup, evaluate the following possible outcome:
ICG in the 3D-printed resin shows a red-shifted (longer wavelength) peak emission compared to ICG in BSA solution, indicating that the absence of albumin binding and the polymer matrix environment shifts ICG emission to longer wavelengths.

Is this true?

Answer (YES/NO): YES